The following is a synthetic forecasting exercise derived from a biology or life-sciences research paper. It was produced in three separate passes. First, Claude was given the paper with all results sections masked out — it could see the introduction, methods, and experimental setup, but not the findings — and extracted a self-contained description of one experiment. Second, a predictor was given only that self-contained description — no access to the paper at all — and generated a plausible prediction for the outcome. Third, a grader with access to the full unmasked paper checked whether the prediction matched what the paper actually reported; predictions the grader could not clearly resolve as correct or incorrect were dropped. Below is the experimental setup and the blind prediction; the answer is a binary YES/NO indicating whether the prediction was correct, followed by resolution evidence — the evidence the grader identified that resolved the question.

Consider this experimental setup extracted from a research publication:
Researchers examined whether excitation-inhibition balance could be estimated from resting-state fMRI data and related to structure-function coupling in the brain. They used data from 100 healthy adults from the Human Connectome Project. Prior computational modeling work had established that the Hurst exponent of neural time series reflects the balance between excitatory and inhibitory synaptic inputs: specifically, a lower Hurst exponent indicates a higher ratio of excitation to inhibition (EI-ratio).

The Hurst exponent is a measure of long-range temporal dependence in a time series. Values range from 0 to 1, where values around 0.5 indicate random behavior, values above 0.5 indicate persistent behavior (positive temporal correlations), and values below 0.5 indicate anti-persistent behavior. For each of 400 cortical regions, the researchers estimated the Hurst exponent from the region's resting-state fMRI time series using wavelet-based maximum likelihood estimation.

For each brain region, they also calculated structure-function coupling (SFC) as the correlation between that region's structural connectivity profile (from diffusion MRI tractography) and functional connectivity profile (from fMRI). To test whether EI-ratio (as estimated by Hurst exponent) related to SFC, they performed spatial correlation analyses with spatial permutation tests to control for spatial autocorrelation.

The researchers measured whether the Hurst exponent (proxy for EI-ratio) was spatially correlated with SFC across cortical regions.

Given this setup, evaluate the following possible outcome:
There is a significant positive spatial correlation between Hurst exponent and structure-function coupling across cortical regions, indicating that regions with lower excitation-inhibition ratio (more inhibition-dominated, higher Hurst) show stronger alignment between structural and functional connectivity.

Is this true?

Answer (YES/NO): YES